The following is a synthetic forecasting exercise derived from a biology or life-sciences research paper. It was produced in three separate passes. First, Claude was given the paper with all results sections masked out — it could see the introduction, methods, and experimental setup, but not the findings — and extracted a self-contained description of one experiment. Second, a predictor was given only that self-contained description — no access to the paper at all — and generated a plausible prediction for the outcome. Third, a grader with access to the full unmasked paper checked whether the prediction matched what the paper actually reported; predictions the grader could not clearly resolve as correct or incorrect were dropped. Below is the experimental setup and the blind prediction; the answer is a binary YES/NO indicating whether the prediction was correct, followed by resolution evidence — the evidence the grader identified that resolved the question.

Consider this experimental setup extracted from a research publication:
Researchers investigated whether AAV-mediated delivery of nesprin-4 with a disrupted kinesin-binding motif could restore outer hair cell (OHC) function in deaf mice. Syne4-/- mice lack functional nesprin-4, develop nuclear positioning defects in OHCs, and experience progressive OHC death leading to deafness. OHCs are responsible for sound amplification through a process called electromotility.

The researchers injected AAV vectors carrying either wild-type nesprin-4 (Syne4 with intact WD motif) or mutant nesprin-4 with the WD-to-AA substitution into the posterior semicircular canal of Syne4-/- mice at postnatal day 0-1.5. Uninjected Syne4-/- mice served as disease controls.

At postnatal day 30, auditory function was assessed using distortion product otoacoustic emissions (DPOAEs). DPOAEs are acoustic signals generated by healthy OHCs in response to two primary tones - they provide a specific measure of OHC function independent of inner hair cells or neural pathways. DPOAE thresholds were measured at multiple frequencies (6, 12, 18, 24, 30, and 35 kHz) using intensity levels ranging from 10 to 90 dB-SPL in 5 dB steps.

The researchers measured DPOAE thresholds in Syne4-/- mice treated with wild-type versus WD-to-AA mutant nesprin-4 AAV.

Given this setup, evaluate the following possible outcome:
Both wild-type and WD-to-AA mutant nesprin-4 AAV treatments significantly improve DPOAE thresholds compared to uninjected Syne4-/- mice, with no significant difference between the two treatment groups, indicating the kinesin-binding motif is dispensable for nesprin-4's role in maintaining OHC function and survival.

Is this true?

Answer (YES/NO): NO